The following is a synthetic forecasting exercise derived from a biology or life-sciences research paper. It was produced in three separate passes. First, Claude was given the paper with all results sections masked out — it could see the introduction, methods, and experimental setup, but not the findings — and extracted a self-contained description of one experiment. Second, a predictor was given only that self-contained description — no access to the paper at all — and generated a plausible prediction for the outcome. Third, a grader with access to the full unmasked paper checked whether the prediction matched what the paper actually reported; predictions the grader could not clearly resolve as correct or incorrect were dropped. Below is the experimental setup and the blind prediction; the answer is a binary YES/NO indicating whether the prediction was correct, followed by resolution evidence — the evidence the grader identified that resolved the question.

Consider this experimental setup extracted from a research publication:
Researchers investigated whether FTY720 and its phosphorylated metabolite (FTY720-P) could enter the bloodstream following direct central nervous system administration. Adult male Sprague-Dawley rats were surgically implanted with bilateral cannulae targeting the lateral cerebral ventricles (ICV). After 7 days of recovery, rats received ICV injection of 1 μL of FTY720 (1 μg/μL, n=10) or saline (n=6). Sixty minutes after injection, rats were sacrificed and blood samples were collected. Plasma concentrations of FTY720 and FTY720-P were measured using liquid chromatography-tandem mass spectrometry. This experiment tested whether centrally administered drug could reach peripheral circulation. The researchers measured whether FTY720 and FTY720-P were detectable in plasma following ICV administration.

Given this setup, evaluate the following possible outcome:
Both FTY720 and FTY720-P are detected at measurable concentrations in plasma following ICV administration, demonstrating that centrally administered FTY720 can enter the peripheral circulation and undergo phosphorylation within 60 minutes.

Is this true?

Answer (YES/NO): NO